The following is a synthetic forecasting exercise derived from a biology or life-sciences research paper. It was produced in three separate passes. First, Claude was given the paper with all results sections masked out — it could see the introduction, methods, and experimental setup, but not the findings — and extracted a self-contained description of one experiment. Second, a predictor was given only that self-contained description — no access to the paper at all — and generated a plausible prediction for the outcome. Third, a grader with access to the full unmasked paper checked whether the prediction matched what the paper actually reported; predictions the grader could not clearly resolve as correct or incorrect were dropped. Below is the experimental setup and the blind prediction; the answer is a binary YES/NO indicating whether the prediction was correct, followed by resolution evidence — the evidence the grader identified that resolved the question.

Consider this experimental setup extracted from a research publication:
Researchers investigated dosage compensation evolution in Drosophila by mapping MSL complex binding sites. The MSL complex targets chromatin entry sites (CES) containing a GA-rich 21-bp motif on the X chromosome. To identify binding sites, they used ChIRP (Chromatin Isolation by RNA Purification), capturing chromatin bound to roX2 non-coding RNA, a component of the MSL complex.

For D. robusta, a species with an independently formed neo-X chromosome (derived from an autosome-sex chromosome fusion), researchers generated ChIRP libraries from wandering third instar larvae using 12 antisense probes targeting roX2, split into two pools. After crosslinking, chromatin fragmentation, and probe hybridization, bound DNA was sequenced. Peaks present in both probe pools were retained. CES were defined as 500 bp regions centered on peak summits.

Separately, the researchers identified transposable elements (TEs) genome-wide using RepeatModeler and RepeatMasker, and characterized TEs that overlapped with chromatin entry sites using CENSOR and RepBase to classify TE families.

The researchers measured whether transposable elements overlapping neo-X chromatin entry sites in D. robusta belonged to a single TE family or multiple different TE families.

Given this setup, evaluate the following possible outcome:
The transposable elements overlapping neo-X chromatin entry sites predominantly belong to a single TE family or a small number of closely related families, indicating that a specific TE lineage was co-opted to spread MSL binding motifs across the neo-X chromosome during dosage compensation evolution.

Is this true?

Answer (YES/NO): NO